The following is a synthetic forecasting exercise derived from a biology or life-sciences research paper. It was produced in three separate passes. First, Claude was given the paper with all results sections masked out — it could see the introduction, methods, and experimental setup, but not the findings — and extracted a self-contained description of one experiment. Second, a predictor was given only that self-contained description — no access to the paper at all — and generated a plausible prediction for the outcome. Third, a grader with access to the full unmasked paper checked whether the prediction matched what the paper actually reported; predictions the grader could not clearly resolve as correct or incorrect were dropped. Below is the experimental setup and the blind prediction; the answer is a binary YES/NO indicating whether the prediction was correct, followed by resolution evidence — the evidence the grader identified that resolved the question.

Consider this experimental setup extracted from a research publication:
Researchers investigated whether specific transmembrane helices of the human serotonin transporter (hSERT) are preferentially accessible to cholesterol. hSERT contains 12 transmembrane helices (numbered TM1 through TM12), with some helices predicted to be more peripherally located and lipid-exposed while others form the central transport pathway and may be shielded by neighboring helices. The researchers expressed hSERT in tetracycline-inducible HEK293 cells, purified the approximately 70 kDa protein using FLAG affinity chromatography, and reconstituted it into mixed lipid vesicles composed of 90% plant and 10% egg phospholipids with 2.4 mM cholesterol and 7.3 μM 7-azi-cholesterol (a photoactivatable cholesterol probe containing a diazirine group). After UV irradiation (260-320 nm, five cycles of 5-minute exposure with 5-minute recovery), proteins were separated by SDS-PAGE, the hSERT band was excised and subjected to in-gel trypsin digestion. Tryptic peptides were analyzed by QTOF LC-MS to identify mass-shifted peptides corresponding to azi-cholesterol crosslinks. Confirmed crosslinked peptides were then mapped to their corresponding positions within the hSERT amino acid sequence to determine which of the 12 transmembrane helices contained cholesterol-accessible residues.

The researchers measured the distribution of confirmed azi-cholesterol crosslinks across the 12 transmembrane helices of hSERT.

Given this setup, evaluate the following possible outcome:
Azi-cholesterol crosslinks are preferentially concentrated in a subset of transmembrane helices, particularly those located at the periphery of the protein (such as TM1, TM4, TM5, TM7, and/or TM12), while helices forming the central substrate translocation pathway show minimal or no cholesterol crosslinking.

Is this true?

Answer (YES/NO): NO